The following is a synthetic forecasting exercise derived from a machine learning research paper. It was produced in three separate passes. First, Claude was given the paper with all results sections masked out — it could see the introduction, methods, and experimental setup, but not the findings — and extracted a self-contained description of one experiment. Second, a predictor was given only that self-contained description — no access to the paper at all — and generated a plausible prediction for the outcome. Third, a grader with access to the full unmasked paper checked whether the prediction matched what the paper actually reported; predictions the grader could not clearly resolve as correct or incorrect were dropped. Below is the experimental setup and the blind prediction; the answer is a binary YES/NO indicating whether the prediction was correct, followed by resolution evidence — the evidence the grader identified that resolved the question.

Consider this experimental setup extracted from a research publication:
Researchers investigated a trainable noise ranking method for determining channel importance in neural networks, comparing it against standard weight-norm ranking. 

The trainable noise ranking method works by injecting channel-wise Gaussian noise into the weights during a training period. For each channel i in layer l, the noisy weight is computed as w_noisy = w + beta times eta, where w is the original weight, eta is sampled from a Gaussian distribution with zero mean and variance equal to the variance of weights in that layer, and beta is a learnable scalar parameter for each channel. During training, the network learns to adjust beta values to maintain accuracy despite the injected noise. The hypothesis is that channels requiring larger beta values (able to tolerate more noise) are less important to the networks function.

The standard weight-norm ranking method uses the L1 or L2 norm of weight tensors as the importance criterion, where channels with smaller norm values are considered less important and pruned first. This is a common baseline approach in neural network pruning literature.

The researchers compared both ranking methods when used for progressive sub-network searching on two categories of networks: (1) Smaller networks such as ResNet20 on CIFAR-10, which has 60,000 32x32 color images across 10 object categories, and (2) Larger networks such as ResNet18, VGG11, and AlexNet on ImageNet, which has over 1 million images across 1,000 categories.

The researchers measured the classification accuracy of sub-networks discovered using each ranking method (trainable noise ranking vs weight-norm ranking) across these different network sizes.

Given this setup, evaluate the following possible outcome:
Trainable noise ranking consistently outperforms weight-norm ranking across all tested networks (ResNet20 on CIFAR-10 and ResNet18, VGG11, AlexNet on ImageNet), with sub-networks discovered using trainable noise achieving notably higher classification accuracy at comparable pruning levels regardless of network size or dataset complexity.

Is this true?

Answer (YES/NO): NO